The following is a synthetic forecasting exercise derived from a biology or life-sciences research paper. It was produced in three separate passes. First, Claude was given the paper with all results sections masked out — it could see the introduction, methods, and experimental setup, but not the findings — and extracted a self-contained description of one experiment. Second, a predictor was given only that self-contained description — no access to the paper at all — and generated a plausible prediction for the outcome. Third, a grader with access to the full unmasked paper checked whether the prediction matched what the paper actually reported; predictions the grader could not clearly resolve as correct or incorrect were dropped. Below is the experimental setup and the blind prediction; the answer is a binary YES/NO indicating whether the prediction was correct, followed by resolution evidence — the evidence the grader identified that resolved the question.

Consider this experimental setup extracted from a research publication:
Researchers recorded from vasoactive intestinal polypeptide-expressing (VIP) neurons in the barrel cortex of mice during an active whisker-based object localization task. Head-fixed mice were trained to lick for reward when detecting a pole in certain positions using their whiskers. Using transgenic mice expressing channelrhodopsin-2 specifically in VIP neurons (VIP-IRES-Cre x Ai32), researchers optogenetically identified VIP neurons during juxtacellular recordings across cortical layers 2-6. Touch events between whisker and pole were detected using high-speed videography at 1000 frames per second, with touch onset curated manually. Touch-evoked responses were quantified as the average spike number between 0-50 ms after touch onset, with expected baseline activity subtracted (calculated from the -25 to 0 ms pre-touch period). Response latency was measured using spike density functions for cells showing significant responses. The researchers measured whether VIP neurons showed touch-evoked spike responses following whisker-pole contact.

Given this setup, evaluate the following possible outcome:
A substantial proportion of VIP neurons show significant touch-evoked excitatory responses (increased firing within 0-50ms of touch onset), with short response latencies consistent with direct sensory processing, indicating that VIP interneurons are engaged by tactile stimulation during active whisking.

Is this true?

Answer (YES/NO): NO